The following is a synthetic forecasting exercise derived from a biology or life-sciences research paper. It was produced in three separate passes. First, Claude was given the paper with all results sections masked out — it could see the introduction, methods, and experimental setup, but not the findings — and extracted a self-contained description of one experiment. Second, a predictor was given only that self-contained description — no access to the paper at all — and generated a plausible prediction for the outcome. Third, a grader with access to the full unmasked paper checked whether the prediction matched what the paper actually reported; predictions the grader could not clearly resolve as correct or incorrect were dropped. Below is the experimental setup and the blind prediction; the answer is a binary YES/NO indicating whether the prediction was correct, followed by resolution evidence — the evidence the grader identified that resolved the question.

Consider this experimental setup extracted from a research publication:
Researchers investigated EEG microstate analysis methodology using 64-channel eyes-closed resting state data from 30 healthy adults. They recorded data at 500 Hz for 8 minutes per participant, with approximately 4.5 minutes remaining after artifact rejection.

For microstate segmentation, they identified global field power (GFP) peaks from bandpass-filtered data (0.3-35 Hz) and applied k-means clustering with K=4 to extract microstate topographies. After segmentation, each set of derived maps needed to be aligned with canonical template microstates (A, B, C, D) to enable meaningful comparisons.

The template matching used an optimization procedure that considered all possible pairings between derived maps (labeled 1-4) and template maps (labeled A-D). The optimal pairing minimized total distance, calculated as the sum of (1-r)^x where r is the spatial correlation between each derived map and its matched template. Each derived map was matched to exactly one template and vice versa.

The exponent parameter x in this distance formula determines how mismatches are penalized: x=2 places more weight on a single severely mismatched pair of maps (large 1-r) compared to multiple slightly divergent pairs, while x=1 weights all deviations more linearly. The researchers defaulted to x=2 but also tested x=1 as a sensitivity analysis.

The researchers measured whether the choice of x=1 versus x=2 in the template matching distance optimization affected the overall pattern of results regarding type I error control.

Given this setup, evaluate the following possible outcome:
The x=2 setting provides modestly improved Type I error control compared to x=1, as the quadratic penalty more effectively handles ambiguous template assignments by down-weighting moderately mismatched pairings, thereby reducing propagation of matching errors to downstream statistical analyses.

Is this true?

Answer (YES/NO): NO